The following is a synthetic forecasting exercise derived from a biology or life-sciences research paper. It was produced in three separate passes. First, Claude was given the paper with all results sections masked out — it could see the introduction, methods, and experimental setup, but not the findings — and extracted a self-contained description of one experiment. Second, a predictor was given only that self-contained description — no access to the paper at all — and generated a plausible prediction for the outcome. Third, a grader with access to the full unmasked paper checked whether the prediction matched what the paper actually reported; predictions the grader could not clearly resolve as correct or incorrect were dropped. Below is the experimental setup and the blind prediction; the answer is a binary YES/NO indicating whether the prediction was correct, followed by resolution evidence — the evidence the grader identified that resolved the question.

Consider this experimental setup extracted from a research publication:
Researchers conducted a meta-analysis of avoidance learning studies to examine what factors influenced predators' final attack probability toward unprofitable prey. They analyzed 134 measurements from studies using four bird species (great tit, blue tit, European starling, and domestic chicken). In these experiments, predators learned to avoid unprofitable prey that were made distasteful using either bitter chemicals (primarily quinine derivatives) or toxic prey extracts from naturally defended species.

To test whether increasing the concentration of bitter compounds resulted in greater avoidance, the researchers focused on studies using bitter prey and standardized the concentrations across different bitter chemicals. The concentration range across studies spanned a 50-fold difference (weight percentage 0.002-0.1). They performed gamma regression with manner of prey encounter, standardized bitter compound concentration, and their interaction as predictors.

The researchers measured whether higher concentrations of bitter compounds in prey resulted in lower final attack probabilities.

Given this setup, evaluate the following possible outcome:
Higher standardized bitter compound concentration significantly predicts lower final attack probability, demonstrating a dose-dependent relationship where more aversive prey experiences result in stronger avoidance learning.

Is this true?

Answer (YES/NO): NO